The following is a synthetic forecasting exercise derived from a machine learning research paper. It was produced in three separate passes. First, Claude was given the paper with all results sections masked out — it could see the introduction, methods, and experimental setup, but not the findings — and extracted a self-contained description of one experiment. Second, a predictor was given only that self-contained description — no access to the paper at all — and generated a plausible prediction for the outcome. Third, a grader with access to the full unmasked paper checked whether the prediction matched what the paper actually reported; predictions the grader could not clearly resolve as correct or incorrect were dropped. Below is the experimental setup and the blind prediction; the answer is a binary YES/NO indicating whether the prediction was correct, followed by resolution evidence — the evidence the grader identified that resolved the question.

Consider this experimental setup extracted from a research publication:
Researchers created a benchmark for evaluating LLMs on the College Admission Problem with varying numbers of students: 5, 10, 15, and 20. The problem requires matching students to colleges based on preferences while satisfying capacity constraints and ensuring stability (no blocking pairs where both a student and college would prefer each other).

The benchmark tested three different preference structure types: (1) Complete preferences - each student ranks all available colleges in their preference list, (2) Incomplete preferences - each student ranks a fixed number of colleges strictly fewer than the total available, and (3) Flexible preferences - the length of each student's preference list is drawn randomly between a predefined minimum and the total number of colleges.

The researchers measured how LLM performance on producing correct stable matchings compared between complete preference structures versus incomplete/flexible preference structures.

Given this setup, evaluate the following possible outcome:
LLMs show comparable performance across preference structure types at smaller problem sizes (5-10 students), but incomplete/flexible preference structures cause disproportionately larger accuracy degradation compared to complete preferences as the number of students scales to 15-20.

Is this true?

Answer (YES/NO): NO